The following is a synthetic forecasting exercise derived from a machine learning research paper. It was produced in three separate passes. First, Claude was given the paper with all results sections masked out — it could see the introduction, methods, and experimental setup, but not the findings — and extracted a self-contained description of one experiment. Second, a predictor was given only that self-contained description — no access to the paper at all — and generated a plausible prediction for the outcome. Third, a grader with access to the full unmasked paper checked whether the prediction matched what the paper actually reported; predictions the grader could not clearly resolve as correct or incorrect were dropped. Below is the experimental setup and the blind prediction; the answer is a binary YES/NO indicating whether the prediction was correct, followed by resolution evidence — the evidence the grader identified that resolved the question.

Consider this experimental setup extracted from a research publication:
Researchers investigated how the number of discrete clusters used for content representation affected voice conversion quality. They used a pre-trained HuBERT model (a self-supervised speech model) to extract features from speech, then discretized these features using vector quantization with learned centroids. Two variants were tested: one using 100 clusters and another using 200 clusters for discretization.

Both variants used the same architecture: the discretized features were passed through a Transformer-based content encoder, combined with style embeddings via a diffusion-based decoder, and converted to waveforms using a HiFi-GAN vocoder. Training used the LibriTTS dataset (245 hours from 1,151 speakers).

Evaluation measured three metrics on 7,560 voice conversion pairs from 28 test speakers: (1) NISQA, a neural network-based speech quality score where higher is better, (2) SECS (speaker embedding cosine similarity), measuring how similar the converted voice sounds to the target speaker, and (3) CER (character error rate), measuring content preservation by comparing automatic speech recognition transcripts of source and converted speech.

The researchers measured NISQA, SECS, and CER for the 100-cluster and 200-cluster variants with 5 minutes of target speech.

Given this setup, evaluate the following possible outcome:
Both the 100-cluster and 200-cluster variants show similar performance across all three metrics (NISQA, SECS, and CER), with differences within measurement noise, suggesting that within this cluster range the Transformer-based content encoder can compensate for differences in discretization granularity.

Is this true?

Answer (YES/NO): NO